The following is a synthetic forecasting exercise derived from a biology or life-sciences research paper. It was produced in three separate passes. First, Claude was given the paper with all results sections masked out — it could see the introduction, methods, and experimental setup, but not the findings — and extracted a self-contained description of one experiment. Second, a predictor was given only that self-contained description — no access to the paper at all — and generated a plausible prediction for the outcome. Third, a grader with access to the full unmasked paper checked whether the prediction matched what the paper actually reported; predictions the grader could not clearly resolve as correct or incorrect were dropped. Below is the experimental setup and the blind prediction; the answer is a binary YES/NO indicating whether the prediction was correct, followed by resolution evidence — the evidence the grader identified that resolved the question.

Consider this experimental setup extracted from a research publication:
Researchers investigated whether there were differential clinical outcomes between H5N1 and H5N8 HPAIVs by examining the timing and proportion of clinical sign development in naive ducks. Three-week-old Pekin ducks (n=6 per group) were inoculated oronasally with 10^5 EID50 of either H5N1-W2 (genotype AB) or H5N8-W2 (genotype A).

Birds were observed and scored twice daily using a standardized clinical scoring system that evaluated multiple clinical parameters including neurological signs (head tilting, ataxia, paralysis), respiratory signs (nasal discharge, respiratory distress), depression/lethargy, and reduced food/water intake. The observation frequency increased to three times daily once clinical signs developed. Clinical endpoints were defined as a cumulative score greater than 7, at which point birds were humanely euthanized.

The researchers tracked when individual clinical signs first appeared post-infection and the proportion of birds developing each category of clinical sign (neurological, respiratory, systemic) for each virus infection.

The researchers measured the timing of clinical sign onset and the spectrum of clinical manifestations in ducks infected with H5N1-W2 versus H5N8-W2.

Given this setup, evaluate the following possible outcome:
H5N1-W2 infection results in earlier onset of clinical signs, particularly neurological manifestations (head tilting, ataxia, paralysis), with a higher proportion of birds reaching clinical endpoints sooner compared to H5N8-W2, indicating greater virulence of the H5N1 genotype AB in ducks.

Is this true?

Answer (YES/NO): NO